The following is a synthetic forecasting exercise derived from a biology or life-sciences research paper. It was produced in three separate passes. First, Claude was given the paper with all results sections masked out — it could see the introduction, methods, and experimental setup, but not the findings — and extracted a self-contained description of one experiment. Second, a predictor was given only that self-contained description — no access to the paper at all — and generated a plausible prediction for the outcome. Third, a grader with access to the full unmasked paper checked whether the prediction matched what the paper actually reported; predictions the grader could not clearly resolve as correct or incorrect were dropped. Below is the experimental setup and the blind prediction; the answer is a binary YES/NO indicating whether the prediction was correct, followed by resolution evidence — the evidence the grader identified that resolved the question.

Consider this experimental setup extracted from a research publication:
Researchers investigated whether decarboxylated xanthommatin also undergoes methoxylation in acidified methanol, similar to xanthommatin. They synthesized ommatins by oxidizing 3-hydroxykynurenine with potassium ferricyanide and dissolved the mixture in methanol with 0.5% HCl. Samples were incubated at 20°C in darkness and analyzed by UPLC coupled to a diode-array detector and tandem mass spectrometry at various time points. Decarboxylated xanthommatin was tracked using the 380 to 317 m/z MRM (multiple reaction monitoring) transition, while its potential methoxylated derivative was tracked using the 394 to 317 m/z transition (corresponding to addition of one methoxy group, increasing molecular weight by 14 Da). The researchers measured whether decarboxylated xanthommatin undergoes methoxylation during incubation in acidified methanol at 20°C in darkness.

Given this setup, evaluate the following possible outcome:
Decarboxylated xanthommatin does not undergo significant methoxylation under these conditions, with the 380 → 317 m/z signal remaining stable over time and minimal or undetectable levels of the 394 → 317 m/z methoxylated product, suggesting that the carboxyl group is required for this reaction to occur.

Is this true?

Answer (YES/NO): NO